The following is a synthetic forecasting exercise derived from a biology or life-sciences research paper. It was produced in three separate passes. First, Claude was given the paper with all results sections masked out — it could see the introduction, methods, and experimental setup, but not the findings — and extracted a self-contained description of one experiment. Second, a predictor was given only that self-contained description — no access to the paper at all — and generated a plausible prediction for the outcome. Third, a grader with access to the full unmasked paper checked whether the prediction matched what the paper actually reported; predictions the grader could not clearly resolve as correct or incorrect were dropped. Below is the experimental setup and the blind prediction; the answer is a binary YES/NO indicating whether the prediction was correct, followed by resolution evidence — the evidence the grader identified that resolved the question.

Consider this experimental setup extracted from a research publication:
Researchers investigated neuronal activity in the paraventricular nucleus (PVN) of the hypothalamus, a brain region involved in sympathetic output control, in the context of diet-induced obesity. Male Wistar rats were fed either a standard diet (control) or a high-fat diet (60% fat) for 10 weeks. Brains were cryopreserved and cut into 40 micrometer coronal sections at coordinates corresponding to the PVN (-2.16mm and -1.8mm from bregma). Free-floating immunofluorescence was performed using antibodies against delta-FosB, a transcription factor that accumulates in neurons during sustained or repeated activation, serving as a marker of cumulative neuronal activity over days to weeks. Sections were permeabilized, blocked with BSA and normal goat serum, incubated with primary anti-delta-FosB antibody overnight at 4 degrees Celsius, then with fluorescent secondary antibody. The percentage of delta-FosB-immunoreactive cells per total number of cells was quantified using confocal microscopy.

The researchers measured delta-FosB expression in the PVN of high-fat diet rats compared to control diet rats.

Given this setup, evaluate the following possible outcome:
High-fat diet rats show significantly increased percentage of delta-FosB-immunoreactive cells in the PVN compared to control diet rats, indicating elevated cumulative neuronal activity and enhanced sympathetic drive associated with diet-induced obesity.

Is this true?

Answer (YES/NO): NO